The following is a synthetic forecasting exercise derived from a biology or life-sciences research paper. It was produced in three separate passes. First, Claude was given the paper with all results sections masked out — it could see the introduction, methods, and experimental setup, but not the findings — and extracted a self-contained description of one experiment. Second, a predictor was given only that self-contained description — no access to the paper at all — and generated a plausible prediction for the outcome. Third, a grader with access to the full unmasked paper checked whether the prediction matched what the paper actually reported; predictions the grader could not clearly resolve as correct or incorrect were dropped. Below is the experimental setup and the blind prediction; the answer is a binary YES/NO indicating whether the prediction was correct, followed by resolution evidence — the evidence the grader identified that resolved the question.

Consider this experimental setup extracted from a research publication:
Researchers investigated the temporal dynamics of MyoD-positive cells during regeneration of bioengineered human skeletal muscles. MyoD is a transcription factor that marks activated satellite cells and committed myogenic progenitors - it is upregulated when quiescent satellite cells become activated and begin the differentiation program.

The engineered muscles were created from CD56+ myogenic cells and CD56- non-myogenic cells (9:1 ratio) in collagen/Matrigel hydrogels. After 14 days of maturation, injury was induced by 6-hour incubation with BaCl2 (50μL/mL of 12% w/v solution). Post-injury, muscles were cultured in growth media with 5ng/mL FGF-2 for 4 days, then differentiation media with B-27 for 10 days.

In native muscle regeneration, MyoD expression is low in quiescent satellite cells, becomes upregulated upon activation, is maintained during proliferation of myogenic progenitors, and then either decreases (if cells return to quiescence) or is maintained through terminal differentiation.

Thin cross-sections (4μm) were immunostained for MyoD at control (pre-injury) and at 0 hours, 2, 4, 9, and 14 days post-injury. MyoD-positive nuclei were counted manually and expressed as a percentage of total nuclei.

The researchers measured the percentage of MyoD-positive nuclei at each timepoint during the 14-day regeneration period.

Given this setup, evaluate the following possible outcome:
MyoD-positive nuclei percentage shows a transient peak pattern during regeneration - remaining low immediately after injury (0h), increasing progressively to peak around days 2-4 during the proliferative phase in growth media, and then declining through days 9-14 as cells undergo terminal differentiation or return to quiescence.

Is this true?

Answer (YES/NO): NO